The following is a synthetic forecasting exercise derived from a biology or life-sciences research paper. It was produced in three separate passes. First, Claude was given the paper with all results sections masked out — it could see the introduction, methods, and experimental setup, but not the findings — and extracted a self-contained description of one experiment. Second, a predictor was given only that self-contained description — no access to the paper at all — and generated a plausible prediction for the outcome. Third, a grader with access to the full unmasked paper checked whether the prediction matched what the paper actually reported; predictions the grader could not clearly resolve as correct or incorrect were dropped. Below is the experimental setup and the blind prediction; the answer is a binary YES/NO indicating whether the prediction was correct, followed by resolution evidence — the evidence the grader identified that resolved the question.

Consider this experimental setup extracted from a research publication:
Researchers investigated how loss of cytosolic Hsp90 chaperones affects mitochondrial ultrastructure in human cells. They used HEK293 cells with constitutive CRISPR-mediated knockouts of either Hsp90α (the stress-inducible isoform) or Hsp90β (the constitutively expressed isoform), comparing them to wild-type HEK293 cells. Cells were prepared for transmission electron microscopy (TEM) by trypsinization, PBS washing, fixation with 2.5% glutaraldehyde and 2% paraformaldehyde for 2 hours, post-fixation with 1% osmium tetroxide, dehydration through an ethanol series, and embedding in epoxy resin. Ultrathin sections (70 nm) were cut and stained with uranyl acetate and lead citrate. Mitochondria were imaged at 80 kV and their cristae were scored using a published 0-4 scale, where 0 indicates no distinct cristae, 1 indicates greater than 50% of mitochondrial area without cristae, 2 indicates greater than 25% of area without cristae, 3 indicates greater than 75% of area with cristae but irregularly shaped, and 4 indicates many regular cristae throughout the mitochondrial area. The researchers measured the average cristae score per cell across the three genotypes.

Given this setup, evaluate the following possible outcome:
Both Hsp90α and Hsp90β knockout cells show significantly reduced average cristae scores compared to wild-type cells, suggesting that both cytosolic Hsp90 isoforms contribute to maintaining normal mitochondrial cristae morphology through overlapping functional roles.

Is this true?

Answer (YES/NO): NO